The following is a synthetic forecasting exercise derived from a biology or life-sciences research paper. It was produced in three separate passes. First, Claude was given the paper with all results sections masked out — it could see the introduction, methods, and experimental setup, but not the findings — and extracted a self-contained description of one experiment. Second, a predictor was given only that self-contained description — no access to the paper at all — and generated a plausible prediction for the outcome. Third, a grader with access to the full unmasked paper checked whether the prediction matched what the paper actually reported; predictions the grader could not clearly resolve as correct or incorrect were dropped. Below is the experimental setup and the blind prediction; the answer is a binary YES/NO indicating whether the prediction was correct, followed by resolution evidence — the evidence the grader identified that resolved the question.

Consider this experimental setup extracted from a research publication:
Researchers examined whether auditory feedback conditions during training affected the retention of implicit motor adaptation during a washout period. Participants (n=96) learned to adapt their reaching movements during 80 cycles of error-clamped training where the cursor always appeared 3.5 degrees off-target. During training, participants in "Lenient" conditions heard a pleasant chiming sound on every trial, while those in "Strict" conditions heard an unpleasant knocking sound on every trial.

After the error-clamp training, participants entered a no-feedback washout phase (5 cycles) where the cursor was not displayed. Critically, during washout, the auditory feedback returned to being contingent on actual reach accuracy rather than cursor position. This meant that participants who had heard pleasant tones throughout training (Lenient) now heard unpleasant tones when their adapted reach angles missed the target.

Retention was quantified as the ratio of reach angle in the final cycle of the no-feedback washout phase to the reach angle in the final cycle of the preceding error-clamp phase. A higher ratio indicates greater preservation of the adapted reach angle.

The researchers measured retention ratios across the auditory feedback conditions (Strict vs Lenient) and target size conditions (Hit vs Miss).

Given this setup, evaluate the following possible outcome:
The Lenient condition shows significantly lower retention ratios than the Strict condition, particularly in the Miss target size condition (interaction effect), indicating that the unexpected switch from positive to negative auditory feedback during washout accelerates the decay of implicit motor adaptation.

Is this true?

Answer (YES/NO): NO